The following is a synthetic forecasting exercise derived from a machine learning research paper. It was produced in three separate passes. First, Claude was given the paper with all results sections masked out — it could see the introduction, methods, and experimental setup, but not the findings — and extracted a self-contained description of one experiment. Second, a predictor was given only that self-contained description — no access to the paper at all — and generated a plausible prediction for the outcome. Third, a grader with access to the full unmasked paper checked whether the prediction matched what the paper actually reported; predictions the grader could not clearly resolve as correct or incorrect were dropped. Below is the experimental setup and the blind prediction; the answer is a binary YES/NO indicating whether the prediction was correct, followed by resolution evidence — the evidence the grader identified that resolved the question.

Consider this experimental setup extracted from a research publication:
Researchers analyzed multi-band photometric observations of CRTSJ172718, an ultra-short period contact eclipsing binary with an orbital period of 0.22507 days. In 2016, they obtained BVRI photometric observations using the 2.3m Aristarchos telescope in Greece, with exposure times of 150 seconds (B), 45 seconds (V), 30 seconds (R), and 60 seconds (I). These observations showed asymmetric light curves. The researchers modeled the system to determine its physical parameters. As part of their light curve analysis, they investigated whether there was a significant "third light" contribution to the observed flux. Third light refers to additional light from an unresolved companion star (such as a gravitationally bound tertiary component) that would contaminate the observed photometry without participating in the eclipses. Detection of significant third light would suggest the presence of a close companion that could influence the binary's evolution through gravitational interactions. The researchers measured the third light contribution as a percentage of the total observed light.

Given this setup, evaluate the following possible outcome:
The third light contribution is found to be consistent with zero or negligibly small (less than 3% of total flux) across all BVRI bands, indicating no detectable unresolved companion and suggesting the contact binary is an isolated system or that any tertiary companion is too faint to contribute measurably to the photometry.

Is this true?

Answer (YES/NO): YES